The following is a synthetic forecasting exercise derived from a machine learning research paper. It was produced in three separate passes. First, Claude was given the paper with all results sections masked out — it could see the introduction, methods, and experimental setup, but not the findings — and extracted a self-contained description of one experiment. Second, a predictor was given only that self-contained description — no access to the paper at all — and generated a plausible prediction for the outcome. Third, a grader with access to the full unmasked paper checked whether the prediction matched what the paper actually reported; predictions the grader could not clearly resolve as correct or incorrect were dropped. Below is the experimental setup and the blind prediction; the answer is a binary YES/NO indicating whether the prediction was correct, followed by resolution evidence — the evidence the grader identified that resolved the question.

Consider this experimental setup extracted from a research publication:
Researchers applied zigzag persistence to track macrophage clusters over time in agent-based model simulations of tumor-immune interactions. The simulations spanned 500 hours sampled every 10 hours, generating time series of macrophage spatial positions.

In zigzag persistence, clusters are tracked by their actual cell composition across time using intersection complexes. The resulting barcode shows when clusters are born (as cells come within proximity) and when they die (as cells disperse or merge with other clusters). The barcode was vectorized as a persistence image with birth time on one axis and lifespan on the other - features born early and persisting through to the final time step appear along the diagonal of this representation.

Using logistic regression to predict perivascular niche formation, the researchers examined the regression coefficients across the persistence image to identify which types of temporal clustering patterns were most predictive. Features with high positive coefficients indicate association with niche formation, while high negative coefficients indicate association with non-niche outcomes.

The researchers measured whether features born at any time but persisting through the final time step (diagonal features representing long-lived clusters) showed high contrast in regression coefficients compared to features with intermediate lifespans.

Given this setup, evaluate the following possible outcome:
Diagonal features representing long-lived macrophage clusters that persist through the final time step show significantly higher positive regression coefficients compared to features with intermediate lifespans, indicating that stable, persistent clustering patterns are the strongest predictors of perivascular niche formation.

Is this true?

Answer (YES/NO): NO